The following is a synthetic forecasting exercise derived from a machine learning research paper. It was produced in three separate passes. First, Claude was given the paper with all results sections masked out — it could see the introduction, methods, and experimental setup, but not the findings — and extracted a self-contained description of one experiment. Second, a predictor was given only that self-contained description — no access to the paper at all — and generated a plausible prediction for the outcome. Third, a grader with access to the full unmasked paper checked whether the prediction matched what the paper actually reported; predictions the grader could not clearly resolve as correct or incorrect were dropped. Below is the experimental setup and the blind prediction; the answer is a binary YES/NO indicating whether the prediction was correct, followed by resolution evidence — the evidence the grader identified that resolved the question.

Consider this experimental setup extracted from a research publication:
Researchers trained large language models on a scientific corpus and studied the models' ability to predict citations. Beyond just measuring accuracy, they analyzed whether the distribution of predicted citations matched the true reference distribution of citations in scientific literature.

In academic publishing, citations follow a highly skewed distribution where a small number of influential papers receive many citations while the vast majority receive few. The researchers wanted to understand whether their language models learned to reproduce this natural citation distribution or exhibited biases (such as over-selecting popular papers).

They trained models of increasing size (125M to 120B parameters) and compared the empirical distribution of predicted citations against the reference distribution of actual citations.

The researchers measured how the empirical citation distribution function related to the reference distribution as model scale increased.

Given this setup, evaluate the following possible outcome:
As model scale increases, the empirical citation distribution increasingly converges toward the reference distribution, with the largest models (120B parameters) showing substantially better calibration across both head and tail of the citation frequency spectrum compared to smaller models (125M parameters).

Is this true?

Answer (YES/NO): YES